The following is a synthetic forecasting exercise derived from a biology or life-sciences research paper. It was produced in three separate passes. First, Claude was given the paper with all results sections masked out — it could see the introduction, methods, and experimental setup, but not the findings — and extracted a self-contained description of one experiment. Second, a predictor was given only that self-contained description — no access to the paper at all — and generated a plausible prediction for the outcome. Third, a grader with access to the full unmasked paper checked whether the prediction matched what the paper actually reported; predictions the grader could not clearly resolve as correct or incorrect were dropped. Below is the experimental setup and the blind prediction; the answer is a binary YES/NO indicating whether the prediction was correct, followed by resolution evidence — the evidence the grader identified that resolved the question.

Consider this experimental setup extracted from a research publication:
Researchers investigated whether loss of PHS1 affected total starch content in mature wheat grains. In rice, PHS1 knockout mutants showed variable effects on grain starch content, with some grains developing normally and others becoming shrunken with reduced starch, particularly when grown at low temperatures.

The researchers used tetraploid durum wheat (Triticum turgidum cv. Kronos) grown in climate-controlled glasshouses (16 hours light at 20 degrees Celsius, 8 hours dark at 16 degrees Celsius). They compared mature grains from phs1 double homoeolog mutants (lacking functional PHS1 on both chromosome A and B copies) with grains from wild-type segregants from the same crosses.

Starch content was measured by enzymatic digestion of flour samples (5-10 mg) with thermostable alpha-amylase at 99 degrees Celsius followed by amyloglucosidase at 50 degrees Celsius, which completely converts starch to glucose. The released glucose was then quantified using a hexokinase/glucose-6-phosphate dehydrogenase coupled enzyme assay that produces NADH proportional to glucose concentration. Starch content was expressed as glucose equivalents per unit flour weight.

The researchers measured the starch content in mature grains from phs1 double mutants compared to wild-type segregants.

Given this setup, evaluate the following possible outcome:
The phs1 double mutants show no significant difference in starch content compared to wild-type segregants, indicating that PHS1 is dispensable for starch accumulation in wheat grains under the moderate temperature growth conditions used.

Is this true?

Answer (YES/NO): YES